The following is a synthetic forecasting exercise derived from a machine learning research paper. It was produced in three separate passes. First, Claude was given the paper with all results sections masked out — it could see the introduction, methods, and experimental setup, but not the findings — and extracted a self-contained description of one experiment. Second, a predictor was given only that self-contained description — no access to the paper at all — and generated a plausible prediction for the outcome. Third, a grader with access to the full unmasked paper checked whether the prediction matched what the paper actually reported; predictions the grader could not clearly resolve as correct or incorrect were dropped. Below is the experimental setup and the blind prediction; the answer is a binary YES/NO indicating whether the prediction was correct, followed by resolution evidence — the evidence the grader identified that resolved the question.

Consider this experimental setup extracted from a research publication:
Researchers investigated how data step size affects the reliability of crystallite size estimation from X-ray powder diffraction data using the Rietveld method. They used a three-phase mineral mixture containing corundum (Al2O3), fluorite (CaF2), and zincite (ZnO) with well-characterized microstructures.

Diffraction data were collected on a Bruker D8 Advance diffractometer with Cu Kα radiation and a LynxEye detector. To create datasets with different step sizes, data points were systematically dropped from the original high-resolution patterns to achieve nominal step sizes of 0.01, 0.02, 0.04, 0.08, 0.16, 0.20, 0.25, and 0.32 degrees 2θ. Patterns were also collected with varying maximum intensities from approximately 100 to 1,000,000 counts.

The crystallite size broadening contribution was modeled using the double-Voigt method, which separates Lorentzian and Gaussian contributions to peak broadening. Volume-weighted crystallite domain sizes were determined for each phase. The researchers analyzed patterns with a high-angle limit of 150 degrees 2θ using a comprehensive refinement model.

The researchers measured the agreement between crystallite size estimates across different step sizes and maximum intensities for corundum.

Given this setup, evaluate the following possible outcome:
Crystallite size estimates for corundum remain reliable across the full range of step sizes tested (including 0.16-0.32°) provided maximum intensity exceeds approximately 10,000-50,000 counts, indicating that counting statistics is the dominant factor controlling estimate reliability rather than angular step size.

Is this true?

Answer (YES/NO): NO